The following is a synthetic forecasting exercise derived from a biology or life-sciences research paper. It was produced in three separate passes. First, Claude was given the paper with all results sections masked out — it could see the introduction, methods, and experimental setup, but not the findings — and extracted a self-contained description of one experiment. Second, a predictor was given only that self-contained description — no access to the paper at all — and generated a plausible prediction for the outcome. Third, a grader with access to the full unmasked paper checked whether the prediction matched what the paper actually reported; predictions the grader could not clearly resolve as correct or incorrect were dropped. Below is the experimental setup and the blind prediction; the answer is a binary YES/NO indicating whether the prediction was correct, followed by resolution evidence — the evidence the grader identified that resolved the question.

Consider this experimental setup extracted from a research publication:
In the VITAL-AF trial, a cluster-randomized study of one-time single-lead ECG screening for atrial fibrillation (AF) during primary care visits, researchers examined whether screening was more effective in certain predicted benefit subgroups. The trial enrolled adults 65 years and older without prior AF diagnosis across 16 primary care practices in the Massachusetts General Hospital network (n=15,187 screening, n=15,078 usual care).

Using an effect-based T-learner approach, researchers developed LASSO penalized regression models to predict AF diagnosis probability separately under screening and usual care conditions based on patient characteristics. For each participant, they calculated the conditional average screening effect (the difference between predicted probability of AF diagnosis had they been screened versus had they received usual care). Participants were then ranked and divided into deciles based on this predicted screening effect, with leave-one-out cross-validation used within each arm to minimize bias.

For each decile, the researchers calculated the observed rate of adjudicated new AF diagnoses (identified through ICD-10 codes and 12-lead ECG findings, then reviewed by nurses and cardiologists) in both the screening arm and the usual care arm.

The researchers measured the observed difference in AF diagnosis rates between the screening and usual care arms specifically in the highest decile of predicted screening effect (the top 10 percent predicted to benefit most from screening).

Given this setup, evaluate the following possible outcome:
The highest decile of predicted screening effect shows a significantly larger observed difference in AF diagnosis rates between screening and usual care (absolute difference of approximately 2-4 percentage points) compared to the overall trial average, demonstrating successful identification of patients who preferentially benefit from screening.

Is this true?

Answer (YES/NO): YES